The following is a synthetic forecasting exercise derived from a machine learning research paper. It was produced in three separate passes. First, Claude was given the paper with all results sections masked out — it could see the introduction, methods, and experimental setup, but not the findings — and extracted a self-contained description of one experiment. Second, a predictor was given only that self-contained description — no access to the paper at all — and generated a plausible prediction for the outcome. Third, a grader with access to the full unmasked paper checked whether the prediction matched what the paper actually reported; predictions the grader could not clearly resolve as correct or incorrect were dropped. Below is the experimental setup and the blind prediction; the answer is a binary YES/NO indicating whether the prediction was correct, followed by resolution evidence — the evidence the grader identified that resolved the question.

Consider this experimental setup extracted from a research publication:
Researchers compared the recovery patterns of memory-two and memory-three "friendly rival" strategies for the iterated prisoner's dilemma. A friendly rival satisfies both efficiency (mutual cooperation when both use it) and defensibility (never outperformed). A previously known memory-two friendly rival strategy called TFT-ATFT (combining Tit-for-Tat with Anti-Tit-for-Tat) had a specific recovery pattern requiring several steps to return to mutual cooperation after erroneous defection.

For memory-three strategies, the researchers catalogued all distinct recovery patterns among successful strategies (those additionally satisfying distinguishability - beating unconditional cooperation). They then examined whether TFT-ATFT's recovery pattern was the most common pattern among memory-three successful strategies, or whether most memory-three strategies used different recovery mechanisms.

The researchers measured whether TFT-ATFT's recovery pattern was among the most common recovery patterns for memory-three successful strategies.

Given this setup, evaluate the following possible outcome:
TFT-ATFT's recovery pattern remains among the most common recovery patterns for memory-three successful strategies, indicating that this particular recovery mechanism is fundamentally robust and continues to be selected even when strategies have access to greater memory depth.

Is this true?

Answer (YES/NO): YES